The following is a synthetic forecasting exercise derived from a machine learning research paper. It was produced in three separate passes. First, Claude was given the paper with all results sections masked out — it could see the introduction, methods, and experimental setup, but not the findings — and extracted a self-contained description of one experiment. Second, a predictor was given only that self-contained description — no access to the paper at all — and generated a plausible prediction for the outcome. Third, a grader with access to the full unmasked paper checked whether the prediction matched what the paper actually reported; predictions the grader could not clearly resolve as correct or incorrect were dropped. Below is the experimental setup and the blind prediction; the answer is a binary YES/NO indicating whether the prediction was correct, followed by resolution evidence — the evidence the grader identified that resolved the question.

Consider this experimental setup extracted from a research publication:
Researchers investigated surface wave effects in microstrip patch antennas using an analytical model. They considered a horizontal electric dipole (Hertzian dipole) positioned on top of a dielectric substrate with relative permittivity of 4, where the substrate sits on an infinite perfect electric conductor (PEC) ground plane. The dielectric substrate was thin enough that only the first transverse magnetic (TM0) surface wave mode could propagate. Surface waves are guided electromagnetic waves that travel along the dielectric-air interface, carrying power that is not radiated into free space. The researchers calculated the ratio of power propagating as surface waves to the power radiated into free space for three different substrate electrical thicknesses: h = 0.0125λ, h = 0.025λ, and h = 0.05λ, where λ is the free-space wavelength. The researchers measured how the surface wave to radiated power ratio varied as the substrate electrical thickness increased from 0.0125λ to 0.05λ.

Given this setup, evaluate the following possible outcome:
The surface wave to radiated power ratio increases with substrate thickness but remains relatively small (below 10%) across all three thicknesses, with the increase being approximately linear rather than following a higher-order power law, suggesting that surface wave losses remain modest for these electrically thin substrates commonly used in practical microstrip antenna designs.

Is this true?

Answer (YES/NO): NO